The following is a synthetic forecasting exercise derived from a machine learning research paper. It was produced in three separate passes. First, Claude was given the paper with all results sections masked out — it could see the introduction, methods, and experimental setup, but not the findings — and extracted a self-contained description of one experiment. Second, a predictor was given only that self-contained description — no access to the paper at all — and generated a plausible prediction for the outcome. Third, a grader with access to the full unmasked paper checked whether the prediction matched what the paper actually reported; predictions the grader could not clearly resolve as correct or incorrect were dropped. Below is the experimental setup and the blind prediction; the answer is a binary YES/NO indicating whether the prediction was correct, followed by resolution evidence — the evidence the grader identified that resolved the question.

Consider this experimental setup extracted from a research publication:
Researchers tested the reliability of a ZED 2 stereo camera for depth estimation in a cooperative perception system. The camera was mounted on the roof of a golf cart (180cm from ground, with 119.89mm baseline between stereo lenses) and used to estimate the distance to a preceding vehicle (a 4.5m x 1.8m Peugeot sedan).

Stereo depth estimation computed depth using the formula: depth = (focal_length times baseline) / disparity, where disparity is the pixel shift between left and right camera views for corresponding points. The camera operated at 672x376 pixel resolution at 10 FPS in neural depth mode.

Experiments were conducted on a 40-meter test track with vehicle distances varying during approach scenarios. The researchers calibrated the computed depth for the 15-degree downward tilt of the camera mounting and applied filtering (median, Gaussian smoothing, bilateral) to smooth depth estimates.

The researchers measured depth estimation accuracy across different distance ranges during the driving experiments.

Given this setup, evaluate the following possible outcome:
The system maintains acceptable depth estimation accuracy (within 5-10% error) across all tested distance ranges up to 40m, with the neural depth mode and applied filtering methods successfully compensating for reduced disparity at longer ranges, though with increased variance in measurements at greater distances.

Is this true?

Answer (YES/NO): NO